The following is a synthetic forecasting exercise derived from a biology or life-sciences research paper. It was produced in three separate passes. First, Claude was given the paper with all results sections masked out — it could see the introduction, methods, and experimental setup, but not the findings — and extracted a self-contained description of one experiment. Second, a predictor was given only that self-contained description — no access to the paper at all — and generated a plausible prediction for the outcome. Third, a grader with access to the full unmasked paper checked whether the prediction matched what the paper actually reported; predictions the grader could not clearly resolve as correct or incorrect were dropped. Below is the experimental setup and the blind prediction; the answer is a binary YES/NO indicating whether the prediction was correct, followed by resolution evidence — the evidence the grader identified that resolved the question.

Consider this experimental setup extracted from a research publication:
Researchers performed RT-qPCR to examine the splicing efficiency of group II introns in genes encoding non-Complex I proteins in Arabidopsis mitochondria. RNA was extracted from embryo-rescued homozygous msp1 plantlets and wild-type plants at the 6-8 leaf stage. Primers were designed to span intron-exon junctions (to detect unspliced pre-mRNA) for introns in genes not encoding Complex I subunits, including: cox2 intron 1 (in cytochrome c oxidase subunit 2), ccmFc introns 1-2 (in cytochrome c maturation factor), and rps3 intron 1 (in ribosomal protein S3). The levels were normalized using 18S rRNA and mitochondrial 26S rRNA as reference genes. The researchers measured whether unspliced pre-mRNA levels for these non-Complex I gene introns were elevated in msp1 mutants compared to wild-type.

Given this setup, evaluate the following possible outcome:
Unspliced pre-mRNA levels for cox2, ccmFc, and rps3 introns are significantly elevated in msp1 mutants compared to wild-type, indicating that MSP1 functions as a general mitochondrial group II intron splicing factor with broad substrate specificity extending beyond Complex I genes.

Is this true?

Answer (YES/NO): NO